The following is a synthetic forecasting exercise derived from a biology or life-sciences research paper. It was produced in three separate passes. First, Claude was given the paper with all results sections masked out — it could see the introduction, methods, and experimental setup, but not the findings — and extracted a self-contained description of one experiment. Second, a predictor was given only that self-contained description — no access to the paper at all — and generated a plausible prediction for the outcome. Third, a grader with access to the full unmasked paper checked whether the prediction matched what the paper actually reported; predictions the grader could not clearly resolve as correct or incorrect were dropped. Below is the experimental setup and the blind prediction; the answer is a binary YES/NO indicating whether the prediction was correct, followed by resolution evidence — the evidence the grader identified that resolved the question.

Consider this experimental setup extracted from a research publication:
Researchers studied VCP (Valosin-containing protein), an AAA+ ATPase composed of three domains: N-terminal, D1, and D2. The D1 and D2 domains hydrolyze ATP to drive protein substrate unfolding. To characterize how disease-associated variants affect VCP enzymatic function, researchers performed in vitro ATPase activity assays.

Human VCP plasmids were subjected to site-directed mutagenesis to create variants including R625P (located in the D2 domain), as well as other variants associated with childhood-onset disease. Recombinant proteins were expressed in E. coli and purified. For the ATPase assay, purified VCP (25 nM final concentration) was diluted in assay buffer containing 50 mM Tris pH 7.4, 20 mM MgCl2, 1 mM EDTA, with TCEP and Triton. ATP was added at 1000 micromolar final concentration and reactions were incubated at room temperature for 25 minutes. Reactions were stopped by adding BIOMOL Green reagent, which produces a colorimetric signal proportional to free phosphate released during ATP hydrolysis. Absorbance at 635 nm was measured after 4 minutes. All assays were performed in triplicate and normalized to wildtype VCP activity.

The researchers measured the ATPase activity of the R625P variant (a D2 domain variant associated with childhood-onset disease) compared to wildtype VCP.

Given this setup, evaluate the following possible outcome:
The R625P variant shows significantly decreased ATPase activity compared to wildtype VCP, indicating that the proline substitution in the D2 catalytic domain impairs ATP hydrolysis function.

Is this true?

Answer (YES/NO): YES